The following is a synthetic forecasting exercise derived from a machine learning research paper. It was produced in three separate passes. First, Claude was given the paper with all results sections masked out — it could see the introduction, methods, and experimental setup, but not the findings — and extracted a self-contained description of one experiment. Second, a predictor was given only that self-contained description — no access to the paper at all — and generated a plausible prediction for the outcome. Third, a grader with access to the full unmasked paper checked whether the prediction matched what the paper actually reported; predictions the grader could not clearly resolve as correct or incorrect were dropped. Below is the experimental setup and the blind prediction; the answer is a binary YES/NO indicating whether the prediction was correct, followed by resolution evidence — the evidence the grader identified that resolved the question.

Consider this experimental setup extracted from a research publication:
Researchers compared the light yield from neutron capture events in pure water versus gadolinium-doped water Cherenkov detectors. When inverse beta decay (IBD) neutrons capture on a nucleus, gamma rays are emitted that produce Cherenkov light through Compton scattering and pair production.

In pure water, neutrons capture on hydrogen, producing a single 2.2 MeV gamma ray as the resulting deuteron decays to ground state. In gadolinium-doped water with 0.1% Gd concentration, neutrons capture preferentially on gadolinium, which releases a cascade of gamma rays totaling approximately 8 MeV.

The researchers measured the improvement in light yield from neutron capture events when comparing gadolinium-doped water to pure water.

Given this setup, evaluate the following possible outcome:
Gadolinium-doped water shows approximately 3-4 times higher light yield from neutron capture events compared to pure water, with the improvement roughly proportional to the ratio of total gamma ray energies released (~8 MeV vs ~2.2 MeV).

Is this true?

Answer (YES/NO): YES